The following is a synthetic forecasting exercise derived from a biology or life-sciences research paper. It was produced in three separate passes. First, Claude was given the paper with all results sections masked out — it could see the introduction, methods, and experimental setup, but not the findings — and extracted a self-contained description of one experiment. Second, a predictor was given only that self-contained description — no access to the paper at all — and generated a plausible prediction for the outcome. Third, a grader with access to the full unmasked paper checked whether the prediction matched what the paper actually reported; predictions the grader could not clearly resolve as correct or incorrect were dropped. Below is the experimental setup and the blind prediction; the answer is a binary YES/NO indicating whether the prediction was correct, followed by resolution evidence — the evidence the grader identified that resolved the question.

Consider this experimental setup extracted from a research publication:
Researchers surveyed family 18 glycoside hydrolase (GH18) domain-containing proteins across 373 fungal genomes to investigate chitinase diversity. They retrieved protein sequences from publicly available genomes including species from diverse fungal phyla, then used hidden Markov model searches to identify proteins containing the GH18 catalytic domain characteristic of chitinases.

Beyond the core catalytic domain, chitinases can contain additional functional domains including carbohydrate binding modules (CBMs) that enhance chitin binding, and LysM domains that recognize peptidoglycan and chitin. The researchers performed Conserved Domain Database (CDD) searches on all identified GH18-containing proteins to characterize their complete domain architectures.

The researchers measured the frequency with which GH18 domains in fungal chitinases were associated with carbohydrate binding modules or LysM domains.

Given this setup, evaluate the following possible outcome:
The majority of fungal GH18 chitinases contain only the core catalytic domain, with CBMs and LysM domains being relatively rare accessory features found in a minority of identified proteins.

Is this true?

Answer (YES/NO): YES